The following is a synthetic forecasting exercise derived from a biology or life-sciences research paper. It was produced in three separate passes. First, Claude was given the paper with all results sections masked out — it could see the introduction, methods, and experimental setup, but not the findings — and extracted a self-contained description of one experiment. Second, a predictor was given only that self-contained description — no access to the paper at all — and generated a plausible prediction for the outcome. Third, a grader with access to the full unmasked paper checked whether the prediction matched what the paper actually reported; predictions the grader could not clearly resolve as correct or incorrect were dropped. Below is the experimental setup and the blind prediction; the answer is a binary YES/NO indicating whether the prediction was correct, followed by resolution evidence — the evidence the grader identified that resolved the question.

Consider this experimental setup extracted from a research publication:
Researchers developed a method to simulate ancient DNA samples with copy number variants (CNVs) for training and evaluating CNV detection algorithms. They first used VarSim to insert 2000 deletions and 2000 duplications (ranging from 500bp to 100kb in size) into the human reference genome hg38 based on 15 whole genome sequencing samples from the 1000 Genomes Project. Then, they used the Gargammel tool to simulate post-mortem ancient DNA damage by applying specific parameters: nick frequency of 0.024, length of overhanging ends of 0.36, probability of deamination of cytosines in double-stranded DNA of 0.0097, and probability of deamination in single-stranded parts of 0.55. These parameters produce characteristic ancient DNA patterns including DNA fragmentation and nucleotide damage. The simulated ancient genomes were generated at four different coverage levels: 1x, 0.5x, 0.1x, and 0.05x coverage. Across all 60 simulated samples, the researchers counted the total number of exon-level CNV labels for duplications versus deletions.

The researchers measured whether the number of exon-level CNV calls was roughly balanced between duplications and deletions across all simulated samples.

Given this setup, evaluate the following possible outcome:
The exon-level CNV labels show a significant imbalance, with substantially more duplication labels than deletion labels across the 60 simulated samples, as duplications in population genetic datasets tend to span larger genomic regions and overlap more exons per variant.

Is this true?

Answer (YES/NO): YES